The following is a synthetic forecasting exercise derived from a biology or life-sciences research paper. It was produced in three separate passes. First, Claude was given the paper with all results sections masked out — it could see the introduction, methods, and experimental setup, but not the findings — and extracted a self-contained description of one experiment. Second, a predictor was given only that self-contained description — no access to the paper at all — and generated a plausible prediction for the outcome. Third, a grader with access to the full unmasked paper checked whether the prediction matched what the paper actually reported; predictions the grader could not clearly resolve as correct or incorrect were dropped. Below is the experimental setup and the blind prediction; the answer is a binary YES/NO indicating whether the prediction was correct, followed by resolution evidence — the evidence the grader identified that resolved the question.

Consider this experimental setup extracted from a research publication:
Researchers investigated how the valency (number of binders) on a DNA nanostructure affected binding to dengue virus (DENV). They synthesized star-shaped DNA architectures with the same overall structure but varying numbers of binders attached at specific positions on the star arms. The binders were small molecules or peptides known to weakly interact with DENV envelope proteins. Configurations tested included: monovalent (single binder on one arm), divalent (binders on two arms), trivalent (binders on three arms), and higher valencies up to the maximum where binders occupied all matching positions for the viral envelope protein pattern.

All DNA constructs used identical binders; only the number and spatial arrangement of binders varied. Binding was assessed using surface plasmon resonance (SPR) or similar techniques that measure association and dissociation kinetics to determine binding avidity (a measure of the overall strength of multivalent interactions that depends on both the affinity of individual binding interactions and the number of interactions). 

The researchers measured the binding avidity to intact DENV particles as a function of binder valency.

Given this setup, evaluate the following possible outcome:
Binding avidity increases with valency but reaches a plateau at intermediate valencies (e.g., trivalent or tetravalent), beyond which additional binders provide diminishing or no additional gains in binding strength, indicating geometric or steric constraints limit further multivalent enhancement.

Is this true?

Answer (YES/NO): NO